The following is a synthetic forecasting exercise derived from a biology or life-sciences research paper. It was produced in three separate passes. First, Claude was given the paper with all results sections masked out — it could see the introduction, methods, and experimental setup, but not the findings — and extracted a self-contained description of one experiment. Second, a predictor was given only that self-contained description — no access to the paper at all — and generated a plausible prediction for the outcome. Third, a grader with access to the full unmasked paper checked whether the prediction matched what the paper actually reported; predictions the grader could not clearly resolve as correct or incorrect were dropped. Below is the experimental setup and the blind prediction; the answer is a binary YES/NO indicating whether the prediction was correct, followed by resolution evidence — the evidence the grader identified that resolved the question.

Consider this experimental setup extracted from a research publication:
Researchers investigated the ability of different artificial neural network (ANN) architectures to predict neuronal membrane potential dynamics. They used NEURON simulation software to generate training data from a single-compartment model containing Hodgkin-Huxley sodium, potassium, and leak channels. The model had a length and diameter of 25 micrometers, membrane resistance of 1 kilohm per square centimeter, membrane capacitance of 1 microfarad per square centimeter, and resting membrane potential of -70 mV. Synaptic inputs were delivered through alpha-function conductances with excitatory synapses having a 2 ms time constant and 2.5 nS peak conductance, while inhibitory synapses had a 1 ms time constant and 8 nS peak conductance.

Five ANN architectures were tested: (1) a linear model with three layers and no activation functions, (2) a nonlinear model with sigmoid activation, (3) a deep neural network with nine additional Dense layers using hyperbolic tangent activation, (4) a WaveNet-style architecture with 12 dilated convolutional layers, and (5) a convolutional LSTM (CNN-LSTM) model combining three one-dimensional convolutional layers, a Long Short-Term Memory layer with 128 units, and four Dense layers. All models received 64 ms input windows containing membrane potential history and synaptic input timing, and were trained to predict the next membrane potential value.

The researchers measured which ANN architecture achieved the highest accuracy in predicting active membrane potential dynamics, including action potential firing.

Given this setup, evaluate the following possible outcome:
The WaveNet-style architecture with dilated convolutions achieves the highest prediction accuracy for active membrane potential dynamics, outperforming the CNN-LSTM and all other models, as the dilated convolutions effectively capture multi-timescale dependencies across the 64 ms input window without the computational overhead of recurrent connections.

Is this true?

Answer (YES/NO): NO